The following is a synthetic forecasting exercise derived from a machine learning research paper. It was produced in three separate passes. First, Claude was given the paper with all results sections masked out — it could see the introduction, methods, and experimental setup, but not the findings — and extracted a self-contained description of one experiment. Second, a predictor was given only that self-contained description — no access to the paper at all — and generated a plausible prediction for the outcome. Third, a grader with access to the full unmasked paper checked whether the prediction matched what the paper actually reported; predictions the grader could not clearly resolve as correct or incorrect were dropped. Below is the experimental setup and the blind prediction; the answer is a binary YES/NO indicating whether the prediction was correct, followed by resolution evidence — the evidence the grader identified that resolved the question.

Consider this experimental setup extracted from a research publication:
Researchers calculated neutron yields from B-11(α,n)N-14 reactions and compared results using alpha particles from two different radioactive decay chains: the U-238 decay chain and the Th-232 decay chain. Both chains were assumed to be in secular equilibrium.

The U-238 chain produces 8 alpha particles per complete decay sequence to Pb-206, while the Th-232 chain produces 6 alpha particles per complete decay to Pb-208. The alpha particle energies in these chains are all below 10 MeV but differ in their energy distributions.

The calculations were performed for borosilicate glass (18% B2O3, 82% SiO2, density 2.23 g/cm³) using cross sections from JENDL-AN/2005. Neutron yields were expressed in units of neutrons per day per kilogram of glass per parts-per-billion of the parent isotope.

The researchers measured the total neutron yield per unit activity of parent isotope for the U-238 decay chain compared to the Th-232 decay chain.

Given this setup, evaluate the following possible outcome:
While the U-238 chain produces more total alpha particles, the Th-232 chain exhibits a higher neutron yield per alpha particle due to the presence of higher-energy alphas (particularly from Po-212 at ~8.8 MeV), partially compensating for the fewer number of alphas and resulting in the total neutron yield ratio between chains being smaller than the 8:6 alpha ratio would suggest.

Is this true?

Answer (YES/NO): NO